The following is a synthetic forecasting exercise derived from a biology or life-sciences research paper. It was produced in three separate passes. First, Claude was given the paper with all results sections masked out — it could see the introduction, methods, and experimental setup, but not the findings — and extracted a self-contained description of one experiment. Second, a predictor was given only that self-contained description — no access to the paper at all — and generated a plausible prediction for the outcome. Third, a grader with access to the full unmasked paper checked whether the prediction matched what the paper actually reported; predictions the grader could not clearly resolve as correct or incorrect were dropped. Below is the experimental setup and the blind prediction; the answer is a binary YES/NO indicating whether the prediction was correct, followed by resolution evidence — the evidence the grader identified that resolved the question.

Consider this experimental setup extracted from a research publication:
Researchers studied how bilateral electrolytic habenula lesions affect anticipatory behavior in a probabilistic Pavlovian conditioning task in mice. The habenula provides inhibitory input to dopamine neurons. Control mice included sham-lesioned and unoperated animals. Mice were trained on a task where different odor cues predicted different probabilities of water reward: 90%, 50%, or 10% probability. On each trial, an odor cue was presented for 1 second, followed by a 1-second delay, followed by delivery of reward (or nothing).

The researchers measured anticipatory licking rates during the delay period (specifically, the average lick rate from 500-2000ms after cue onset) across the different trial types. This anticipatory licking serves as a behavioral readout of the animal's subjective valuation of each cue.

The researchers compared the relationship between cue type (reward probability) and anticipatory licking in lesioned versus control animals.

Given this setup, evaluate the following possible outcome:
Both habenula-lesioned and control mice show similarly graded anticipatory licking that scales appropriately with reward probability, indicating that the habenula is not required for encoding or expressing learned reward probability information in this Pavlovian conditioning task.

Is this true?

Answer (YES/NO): NO